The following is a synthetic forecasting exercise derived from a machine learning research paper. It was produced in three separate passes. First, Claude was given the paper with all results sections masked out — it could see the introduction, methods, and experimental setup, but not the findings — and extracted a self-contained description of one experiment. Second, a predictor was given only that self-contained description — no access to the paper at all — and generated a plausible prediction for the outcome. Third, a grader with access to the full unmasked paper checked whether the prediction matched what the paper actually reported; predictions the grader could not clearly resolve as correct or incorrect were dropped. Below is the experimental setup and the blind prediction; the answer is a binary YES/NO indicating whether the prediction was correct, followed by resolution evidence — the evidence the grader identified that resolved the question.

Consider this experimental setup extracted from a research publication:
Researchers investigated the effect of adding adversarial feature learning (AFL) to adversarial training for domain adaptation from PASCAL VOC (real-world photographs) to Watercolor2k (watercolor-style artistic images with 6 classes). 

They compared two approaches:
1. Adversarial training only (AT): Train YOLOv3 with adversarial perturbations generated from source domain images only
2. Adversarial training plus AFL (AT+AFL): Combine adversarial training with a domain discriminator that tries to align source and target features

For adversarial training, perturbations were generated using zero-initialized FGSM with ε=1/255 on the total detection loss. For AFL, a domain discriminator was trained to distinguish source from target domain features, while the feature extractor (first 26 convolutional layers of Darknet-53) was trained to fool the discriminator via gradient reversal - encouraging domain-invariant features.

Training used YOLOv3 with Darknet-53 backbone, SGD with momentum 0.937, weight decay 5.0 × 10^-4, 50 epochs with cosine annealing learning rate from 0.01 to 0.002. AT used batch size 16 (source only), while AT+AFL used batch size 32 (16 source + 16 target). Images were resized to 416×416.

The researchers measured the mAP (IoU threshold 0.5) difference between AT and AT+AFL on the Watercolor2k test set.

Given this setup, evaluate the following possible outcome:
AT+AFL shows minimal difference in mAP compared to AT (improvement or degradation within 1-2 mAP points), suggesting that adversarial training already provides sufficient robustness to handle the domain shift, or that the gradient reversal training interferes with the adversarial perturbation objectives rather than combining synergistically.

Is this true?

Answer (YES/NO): YES